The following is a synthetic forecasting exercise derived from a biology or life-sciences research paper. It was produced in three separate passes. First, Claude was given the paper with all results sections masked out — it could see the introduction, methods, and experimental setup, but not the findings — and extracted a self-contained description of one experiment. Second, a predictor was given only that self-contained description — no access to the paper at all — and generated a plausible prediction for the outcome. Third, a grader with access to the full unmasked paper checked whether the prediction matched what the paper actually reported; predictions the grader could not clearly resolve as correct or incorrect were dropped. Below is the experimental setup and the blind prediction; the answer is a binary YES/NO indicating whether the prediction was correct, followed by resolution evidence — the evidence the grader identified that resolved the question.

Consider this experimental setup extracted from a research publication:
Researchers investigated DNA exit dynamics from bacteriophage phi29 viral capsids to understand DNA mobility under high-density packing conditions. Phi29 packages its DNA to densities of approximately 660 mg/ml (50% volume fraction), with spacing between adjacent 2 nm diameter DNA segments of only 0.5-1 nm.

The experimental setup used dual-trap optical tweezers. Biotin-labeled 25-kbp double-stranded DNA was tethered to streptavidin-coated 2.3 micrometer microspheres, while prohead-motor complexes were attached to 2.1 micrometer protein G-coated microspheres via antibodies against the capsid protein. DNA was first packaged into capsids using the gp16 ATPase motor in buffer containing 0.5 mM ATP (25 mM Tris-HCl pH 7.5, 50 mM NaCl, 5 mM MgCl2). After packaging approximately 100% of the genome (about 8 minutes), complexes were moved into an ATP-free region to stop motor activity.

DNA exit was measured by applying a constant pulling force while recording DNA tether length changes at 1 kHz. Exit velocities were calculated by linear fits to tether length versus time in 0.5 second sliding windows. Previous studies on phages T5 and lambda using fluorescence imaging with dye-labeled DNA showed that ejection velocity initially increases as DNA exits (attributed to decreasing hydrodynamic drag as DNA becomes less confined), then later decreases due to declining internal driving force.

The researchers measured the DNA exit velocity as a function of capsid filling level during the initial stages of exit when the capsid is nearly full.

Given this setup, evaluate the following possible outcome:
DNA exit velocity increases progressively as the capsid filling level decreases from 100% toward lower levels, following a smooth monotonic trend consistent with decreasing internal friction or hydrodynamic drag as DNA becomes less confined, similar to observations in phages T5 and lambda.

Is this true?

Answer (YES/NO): NO